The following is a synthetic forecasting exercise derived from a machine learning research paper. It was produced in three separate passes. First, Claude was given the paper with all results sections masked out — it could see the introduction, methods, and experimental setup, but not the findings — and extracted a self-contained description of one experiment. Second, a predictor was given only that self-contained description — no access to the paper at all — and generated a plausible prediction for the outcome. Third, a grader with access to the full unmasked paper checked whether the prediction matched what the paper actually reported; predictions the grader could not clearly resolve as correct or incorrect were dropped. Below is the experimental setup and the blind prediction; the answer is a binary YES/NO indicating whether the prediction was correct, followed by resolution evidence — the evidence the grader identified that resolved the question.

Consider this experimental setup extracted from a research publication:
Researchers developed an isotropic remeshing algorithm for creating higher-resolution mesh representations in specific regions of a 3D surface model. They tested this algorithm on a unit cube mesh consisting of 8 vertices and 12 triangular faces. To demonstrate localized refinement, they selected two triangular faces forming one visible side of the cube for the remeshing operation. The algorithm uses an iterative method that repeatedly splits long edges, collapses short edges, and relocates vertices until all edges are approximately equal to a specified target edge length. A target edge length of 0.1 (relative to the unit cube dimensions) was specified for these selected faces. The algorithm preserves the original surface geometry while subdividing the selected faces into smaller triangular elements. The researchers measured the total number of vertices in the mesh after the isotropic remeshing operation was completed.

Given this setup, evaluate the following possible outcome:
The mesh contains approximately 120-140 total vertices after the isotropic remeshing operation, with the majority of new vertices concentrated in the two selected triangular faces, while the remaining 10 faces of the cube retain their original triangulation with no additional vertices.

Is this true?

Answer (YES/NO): YES